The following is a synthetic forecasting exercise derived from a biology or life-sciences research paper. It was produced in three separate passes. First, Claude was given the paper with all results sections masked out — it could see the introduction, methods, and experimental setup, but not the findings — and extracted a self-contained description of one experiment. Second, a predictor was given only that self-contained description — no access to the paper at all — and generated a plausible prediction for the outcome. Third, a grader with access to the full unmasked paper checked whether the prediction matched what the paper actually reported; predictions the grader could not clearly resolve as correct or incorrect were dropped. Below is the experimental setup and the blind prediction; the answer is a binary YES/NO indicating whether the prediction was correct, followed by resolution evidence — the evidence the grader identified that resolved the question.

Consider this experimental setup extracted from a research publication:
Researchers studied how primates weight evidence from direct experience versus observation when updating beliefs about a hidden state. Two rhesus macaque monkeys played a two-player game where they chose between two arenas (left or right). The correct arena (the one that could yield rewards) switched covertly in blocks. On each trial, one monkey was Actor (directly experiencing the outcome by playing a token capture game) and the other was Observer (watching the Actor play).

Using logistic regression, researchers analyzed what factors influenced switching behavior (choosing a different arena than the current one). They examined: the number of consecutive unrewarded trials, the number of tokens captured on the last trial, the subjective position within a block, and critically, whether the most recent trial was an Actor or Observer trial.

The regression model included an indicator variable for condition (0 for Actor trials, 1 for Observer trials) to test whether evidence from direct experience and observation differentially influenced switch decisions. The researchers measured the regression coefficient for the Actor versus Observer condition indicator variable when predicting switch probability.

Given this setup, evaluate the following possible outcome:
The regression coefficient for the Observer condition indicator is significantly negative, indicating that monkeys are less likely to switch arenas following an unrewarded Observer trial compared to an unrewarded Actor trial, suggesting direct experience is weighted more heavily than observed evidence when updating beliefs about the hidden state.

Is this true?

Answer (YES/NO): YES